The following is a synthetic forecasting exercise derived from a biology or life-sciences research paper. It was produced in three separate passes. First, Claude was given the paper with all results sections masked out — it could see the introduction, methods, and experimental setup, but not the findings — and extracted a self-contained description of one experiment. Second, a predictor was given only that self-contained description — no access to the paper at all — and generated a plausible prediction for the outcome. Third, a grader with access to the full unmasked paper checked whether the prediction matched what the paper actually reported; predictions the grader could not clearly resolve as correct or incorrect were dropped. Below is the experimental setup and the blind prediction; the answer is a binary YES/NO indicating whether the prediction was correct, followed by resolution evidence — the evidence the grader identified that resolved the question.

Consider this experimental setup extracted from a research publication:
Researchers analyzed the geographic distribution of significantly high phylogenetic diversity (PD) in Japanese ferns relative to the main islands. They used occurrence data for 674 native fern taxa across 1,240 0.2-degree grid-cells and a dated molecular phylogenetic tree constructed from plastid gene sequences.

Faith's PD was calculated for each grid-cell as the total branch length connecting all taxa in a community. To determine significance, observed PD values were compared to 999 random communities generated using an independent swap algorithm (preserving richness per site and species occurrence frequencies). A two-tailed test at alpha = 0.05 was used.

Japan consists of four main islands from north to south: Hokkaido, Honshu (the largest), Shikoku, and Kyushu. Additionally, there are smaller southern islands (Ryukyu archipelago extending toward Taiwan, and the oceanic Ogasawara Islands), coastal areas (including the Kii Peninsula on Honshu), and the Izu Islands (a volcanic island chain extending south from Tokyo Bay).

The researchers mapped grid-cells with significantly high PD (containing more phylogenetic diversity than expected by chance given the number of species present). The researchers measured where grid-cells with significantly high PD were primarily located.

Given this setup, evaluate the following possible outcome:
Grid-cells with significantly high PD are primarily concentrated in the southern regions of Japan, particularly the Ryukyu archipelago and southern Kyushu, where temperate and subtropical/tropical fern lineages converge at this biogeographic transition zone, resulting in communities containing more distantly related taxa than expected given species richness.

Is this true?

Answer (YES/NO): NO